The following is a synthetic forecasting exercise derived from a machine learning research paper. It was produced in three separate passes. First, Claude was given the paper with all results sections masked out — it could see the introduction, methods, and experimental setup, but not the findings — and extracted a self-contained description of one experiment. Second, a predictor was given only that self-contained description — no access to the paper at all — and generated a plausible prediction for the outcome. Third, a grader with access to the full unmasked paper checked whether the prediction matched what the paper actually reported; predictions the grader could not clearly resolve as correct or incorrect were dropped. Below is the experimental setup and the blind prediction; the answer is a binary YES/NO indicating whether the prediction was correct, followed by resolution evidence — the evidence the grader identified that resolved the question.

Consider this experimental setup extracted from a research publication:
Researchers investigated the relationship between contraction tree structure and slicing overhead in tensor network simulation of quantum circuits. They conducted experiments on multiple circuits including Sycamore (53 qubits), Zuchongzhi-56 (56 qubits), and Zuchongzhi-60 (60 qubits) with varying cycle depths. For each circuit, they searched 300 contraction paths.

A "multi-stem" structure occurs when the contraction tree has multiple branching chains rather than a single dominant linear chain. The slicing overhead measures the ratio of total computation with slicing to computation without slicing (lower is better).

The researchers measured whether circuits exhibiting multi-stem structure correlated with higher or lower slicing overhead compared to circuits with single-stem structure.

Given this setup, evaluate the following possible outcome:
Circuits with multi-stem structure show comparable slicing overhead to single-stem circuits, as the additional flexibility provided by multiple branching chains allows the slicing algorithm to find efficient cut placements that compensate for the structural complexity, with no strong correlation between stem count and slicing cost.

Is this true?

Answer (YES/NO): NO